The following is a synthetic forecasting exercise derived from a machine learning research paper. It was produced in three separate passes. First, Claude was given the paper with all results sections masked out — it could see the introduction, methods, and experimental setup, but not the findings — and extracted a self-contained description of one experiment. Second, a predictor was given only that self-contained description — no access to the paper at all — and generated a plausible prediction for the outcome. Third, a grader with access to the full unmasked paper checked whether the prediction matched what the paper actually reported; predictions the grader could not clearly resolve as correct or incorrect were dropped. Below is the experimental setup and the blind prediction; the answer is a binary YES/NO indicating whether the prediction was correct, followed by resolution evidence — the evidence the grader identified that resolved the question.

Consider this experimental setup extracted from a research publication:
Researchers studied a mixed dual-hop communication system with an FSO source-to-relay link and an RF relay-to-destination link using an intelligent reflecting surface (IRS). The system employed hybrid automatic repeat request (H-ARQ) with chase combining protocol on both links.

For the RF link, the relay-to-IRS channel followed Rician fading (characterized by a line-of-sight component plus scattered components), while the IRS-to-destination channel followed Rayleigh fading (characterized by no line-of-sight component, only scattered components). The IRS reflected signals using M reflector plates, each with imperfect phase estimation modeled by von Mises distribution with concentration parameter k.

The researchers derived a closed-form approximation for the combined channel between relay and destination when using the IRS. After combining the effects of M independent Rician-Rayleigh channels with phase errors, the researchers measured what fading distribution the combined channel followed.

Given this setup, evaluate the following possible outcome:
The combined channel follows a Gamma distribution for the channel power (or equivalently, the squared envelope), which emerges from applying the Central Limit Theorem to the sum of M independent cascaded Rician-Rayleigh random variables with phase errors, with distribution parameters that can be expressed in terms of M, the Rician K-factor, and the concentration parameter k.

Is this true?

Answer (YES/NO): NO